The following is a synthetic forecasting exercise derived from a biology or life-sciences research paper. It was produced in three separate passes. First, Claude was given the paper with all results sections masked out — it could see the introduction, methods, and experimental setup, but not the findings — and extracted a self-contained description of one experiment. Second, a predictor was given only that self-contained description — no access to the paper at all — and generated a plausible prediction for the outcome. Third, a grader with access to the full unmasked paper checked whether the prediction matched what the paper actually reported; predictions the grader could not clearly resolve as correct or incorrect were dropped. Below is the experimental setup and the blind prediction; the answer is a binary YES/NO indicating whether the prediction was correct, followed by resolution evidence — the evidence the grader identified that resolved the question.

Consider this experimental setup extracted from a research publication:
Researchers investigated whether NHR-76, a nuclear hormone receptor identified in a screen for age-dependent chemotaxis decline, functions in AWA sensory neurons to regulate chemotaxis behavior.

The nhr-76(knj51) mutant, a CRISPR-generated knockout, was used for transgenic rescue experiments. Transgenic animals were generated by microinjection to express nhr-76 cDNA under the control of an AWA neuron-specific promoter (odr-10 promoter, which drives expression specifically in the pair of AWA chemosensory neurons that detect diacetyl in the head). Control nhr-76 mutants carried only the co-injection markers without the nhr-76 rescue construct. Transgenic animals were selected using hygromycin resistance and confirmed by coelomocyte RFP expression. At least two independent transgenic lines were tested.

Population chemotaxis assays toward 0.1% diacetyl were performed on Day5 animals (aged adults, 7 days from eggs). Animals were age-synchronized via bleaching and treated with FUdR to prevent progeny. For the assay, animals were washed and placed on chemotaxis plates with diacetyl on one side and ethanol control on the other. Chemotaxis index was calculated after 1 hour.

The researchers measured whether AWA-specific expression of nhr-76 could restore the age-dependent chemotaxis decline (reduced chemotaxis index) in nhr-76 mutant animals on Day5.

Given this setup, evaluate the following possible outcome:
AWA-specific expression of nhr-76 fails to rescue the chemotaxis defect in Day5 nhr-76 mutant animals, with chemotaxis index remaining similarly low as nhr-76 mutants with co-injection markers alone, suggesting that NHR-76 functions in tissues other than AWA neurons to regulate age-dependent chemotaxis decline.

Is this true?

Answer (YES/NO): NO